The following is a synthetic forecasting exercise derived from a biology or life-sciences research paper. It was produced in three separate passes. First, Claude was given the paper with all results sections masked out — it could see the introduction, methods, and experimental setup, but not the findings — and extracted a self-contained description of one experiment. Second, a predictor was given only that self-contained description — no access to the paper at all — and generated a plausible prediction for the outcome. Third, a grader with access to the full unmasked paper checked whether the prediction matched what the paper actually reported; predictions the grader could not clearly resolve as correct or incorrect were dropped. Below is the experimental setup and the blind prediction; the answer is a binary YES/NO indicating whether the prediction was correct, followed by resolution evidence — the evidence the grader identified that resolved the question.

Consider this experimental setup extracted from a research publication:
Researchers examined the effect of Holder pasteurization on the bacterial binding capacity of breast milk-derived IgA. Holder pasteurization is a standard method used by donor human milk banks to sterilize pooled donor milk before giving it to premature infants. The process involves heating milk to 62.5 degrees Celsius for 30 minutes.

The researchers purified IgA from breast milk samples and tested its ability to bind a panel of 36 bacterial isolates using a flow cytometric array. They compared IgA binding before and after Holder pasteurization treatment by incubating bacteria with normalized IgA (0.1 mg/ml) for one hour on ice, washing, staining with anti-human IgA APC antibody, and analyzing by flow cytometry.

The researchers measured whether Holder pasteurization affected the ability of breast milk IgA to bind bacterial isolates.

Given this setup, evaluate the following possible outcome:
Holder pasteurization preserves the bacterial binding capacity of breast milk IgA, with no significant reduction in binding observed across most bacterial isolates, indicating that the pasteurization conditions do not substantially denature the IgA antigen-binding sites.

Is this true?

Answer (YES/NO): NO